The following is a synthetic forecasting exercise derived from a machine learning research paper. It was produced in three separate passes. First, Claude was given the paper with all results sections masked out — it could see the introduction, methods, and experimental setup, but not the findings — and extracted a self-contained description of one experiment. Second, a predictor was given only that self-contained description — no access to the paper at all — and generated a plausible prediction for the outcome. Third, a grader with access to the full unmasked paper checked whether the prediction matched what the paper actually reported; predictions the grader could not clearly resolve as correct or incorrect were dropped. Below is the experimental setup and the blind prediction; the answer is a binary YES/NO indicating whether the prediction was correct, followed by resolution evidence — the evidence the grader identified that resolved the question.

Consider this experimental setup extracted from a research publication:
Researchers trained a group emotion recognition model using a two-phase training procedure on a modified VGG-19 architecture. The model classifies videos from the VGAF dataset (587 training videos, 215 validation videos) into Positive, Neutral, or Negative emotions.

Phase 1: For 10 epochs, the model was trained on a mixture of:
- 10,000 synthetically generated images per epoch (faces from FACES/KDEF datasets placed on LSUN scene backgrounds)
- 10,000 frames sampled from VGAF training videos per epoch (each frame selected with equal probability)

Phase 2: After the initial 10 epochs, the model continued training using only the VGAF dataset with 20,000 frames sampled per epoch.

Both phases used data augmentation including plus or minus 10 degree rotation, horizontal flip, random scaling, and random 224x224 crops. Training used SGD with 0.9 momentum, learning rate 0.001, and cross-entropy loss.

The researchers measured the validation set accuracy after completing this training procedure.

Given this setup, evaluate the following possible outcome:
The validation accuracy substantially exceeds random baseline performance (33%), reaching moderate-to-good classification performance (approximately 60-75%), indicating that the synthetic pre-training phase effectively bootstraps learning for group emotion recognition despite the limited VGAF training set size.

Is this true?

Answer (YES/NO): NO